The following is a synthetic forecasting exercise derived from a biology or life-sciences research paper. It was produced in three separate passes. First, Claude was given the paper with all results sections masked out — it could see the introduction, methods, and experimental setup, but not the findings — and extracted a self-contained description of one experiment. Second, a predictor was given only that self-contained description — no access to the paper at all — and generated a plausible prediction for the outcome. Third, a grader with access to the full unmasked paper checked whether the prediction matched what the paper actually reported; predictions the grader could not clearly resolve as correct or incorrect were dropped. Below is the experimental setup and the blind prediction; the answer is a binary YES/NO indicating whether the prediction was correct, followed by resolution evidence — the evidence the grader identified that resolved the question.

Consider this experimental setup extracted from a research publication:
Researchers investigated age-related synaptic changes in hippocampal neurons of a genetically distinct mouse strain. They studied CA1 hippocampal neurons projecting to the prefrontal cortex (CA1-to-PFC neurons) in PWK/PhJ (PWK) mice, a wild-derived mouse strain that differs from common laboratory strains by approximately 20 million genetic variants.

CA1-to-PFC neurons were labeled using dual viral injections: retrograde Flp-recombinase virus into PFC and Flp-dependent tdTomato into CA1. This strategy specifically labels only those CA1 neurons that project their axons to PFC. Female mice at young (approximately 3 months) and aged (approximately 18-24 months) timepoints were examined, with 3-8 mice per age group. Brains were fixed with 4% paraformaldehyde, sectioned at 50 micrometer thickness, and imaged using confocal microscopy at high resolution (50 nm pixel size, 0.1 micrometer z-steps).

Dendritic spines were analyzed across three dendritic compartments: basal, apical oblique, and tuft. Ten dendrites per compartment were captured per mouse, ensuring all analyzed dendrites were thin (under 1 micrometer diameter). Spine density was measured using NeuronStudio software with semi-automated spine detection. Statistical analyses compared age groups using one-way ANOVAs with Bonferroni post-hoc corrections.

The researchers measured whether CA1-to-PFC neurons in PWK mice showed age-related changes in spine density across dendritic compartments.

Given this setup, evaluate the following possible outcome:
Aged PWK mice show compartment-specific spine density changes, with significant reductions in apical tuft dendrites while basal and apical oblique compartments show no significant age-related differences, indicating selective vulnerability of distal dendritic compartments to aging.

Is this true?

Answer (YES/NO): NO